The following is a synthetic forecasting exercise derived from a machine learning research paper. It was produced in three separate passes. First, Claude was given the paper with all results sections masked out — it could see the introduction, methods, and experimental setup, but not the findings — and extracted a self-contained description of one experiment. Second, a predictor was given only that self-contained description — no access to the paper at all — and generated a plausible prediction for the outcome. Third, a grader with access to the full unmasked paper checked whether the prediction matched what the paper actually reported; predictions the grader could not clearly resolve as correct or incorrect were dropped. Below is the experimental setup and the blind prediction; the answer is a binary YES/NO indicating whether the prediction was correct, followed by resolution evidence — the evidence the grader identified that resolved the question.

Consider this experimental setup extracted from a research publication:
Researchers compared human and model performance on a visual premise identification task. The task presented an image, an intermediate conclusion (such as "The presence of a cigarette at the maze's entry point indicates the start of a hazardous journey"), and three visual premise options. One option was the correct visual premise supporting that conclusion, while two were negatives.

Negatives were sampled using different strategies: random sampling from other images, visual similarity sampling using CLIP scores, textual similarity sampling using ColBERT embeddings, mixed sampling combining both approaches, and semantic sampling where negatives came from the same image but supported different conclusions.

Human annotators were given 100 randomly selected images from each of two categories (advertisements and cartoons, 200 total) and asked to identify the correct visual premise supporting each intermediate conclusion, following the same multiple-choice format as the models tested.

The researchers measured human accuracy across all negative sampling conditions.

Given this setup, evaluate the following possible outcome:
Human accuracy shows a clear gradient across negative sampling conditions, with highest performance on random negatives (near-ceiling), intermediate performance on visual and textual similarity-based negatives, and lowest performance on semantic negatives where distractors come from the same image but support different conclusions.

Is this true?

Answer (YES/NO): NO